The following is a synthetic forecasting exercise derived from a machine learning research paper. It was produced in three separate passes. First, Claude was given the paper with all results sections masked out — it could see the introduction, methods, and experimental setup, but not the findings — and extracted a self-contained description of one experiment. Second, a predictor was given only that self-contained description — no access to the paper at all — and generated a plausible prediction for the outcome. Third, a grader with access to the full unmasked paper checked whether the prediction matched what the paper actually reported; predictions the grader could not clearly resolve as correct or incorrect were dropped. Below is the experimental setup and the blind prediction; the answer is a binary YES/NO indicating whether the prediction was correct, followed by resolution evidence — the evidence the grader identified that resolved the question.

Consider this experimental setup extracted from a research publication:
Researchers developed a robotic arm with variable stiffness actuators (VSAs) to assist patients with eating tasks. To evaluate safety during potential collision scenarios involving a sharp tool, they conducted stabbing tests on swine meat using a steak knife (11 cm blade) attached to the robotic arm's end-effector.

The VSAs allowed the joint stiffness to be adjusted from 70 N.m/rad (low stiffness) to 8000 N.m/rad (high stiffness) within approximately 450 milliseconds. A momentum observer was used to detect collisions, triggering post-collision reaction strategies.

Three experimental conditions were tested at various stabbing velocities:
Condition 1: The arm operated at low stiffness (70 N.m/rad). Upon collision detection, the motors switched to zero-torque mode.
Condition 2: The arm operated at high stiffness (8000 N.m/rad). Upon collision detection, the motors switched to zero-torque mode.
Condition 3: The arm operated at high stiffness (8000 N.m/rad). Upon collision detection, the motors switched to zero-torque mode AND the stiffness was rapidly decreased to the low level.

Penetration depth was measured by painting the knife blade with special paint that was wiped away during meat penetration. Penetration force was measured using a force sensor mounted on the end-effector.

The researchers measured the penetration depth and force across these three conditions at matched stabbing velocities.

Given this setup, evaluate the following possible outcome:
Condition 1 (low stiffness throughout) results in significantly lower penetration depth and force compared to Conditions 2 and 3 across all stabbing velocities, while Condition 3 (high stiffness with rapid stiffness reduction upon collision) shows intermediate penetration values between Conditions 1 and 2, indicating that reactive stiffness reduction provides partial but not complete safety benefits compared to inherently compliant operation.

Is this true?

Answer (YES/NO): YES